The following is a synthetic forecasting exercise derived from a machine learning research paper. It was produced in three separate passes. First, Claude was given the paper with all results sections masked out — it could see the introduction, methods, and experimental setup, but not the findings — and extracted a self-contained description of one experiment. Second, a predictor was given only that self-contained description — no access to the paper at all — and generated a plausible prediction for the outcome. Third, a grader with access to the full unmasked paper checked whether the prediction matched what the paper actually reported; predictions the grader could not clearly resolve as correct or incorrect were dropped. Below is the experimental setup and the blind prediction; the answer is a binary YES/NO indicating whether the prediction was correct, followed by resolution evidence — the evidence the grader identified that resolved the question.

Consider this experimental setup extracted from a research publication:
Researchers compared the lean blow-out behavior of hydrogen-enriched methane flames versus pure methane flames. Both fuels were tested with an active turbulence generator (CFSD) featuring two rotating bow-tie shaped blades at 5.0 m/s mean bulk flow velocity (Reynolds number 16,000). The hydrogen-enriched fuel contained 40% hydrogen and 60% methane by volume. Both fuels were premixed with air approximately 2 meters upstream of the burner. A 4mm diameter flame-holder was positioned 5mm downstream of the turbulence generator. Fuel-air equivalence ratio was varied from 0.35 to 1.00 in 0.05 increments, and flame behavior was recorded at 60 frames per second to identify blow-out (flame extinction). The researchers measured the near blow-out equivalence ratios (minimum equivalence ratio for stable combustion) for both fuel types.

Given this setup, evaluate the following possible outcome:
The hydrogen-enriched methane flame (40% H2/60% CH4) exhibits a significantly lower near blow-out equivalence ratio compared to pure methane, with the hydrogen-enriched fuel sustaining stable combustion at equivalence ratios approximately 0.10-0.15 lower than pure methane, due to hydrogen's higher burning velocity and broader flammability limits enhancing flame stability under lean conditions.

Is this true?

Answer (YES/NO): NO